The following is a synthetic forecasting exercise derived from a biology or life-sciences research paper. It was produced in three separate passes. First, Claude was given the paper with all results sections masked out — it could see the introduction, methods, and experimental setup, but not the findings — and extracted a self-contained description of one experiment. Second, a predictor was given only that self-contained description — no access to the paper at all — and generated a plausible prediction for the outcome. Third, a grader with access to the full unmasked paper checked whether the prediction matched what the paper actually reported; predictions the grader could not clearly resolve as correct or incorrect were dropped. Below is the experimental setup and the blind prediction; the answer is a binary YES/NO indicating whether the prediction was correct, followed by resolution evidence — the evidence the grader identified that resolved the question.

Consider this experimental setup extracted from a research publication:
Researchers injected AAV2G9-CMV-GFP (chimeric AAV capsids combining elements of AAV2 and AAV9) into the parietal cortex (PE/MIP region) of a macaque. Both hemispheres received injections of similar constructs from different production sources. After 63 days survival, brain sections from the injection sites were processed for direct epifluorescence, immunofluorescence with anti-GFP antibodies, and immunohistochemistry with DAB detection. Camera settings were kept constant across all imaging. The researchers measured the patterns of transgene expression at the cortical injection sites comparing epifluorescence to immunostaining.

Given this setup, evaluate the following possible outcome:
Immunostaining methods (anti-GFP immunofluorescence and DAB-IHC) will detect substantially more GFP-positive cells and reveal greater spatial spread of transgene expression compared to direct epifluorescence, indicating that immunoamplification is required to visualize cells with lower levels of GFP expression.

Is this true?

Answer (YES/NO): YES